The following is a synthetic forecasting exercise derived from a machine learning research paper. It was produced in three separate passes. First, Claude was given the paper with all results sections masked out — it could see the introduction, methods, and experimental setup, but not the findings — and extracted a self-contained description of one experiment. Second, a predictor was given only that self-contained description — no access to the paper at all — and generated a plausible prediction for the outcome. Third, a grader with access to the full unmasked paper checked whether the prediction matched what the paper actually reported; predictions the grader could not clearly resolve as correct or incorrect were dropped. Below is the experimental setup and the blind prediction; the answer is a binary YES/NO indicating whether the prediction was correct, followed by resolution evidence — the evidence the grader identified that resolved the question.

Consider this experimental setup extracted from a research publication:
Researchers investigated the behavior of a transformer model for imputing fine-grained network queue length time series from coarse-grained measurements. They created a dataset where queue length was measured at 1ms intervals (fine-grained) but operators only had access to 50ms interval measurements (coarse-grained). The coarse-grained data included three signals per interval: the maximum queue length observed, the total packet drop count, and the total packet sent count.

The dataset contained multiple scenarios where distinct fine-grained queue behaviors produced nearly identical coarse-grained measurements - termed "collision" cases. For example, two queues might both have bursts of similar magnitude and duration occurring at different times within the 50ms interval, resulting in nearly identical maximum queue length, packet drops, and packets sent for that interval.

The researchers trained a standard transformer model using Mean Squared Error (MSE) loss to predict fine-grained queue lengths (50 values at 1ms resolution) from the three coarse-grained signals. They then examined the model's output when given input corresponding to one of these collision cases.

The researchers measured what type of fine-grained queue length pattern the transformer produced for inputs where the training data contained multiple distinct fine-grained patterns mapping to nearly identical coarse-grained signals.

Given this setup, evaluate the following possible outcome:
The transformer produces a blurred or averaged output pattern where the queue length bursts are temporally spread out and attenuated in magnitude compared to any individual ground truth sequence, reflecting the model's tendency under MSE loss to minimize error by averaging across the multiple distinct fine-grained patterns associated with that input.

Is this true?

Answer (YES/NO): YES